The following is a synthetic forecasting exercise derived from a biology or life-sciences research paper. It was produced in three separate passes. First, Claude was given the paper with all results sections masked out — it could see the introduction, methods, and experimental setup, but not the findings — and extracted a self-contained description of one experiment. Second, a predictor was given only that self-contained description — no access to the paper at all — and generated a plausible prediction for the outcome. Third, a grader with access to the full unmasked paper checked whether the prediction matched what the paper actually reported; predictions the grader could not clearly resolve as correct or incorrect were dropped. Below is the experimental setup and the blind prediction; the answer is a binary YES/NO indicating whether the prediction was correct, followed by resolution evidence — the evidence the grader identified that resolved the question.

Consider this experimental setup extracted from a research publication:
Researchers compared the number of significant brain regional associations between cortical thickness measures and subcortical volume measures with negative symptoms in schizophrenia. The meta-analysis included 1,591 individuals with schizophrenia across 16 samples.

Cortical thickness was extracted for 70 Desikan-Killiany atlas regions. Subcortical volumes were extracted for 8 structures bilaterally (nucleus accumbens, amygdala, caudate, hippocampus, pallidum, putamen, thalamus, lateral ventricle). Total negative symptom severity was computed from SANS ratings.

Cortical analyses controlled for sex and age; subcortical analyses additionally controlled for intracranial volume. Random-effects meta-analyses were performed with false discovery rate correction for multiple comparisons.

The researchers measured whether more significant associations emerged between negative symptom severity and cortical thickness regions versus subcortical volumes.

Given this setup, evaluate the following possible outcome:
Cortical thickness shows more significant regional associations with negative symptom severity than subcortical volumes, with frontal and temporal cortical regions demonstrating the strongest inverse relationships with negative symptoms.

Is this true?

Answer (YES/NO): YES